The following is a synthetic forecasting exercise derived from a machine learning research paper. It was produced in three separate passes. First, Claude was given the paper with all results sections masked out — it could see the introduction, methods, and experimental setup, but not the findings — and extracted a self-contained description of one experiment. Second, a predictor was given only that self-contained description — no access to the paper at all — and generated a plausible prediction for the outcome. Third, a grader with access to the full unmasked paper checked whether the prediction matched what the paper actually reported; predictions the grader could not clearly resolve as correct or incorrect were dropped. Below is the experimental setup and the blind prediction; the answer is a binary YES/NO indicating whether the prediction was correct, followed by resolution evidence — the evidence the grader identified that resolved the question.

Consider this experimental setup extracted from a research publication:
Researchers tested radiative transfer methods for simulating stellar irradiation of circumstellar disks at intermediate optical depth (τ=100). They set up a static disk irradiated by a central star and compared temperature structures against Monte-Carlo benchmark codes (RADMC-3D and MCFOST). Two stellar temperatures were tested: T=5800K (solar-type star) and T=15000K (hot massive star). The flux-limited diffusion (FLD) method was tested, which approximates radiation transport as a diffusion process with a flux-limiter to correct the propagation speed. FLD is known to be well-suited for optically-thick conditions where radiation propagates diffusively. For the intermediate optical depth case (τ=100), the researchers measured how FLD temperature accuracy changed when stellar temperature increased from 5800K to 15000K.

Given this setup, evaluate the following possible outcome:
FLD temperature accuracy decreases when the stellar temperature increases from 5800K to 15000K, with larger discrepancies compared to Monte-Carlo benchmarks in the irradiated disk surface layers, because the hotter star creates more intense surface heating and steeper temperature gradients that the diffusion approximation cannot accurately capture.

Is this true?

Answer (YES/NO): YES